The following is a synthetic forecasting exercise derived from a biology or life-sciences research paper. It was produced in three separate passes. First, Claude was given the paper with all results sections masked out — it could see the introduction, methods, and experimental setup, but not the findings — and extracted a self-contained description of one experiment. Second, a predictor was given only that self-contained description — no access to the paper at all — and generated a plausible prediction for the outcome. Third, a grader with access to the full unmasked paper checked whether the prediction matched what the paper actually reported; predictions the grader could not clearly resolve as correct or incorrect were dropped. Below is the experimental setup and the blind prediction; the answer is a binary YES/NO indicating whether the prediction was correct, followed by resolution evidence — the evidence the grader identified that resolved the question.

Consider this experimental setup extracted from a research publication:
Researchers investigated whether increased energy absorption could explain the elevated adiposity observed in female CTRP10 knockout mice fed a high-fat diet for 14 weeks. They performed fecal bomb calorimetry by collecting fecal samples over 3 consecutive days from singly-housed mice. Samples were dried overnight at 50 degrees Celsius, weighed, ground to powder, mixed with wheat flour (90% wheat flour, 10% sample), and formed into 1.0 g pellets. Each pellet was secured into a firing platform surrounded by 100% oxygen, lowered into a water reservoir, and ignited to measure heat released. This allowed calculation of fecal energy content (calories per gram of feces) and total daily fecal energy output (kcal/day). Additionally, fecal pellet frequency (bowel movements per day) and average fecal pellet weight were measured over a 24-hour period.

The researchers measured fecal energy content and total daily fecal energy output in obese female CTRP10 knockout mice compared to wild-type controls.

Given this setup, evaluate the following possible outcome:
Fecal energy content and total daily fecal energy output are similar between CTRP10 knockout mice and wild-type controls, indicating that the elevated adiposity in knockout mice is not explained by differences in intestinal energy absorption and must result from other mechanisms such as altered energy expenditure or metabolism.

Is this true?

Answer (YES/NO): YES